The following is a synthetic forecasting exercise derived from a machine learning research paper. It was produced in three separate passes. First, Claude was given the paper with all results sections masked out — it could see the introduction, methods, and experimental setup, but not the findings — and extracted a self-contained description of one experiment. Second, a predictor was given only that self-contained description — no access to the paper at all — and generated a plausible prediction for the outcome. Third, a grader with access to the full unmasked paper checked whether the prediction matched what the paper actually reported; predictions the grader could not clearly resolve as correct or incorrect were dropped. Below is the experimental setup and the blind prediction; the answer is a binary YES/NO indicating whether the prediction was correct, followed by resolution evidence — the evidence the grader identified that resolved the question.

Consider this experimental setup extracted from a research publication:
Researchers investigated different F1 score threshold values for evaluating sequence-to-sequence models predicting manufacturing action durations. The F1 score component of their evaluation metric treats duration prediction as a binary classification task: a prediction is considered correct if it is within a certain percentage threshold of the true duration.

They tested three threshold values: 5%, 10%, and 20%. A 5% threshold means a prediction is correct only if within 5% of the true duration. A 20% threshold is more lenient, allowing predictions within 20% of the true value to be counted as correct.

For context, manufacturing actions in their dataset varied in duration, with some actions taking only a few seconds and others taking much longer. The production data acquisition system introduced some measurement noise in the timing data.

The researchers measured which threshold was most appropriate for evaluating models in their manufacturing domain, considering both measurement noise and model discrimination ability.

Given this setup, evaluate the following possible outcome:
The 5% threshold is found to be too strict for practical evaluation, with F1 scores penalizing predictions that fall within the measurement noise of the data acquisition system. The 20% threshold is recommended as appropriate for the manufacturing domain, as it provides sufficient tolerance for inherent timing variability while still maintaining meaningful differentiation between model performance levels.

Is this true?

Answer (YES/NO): NO